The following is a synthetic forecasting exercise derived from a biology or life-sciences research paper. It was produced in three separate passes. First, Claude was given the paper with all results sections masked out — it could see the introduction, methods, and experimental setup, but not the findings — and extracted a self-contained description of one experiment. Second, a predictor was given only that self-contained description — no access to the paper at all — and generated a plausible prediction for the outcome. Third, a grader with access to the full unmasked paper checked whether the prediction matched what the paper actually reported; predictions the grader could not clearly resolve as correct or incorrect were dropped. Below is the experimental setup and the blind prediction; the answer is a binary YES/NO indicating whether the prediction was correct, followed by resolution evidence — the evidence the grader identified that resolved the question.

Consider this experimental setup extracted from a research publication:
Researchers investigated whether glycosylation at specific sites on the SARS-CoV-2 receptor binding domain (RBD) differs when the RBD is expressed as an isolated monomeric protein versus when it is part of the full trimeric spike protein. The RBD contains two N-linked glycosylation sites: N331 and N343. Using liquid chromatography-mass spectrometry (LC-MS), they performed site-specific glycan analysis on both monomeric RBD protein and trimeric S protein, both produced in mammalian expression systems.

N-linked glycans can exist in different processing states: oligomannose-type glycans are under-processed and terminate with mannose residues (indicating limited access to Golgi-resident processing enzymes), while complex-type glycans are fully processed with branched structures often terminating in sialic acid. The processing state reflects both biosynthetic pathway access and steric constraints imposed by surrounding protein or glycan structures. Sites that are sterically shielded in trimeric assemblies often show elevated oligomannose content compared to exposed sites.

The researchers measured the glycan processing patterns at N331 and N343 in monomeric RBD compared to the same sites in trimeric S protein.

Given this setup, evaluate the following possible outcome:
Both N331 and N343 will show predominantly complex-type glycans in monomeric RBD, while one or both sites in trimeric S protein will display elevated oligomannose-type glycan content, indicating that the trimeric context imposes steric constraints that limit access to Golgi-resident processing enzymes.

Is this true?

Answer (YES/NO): NO